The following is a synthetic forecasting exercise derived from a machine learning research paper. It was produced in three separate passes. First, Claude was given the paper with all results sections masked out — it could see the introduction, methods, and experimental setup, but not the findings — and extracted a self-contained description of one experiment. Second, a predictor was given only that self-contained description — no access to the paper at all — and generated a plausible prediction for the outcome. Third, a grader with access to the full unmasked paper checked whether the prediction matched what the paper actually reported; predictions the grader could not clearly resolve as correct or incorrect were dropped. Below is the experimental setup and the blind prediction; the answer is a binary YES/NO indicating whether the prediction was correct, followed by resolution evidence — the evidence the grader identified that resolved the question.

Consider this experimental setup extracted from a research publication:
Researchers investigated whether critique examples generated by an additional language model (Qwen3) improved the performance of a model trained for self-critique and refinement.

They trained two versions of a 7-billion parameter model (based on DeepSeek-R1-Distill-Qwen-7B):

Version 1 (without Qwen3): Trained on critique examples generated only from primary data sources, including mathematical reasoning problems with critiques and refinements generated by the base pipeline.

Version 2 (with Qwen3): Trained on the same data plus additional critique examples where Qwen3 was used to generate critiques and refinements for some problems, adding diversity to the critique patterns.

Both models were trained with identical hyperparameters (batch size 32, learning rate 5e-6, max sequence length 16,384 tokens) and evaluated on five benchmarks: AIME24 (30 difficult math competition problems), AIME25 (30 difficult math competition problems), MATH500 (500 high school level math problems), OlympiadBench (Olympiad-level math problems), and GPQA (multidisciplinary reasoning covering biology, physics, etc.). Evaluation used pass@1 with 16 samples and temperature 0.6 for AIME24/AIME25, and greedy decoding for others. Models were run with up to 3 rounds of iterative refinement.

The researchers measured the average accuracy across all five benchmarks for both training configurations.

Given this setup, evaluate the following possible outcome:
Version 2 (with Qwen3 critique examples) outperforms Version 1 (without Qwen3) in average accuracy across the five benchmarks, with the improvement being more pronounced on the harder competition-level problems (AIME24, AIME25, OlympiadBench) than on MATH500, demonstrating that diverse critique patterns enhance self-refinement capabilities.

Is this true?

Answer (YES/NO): NO